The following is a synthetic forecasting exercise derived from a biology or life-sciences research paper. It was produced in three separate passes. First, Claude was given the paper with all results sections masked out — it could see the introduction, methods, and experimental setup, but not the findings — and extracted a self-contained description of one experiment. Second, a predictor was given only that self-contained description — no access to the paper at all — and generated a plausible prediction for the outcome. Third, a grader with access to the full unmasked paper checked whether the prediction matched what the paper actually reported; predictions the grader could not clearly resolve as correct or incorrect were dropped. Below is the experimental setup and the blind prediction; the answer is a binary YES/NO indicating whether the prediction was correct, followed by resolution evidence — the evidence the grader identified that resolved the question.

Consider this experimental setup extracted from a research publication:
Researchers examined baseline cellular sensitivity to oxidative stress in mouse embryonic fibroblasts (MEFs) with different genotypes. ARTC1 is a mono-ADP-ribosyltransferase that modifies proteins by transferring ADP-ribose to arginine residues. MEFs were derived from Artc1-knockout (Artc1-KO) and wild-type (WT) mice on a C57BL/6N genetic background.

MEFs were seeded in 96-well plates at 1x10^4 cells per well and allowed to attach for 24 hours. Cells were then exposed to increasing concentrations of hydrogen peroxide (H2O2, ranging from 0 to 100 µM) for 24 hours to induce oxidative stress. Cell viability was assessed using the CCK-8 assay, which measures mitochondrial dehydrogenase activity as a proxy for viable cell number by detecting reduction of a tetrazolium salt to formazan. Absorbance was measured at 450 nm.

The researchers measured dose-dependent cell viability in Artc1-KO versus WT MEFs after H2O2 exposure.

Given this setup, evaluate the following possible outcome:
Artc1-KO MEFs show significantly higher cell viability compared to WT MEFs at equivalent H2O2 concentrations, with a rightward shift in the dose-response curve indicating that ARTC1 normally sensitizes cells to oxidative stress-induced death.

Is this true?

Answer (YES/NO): NO